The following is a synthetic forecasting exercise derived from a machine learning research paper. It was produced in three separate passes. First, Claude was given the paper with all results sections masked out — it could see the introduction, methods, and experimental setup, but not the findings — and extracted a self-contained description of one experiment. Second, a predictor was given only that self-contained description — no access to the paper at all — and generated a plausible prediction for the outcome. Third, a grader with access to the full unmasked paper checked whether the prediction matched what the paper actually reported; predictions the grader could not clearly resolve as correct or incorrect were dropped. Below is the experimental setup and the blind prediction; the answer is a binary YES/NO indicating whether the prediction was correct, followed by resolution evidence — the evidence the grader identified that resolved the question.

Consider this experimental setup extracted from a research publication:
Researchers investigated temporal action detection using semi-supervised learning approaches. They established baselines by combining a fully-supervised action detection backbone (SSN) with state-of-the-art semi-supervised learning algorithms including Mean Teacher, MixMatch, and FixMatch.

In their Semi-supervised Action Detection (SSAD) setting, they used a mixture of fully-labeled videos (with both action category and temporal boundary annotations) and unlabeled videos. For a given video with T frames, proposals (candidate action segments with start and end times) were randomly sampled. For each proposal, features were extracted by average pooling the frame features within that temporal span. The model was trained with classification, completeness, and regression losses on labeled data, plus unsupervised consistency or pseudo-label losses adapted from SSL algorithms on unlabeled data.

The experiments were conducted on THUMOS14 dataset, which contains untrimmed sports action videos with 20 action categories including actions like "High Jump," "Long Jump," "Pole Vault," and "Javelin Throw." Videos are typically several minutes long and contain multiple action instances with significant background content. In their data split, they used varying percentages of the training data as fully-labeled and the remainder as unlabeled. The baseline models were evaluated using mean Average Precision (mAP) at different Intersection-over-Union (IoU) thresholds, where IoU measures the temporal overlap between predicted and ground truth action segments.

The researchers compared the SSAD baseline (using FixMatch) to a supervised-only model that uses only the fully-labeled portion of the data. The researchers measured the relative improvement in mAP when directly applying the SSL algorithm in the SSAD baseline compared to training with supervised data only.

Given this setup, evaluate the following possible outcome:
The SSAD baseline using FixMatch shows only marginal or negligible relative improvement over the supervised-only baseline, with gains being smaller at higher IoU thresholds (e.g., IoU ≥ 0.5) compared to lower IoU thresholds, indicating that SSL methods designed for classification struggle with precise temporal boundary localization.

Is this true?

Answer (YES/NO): NO